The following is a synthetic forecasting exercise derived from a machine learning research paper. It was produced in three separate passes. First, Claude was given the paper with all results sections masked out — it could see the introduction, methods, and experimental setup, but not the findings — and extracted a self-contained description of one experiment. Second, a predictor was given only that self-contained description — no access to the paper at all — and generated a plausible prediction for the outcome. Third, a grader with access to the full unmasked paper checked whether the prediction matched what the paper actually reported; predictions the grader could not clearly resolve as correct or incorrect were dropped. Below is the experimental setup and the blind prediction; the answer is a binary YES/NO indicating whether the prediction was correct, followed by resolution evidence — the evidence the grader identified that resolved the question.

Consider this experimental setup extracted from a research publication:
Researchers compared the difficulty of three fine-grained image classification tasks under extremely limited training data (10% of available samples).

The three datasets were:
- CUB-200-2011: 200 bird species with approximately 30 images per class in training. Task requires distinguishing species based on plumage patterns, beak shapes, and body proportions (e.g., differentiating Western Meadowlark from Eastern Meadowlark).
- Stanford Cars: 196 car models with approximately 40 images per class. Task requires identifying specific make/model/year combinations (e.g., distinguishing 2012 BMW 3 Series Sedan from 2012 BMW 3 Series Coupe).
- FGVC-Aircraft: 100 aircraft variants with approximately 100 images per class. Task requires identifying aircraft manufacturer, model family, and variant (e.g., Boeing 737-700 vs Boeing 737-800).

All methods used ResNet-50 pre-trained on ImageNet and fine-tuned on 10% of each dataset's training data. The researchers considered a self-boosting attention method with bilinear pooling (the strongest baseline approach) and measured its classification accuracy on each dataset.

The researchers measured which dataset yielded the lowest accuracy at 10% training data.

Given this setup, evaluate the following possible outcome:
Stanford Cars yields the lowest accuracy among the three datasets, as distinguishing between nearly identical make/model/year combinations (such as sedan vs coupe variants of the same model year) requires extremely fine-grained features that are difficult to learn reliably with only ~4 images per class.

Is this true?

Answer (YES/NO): NO